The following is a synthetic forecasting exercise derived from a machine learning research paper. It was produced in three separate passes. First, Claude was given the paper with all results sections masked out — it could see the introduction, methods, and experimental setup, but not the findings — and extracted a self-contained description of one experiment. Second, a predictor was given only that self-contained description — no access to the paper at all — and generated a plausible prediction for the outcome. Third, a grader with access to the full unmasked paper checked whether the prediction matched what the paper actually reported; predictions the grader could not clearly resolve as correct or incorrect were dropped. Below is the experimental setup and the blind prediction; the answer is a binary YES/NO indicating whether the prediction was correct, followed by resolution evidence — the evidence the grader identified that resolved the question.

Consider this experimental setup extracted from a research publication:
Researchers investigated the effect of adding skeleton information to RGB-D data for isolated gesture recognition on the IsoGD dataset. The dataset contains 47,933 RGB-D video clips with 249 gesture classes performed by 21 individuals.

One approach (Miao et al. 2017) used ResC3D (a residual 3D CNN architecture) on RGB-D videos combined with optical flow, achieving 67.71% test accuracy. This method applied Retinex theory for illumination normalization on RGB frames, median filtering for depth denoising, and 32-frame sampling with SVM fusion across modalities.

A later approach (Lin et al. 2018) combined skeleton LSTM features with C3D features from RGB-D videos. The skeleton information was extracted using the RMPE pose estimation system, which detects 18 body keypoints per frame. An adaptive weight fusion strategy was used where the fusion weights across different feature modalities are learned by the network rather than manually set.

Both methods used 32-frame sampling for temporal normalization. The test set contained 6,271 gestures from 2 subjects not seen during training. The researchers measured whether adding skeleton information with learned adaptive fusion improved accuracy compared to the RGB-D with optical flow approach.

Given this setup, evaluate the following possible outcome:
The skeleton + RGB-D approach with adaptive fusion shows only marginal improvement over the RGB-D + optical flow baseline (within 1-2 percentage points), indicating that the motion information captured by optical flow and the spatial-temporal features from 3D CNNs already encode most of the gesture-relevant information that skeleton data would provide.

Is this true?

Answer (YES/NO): YES